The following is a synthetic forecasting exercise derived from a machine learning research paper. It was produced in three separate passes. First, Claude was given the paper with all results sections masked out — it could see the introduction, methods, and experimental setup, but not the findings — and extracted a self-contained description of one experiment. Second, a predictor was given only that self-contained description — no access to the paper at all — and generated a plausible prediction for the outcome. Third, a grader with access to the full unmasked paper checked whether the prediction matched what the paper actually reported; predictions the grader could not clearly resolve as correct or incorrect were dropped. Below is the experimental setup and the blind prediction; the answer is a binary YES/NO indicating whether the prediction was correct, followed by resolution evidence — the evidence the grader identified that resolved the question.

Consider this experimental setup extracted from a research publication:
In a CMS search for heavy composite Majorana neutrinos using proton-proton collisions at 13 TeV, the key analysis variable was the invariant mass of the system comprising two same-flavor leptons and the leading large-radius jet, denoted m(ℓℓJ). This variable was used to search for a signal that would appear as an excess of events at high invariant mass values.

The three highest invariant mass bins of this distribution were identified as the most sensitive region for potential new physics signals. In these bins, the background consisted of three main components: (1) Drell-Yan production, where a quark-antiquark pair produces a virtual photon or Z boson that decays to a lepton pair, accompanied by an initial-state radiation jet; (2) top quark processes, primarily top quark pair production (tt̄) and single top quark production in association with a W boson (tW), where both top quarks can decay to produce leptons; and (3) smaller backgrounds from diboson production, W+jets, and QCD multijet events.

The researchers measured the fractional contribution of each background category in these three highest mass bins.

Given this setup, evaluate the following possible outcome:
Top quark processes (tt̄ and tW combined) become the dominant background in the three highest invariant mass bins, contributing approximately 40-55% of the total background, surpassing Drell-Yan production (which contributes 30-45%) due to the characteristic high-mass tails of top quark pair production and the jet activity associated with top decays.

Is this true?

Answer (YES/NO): NO